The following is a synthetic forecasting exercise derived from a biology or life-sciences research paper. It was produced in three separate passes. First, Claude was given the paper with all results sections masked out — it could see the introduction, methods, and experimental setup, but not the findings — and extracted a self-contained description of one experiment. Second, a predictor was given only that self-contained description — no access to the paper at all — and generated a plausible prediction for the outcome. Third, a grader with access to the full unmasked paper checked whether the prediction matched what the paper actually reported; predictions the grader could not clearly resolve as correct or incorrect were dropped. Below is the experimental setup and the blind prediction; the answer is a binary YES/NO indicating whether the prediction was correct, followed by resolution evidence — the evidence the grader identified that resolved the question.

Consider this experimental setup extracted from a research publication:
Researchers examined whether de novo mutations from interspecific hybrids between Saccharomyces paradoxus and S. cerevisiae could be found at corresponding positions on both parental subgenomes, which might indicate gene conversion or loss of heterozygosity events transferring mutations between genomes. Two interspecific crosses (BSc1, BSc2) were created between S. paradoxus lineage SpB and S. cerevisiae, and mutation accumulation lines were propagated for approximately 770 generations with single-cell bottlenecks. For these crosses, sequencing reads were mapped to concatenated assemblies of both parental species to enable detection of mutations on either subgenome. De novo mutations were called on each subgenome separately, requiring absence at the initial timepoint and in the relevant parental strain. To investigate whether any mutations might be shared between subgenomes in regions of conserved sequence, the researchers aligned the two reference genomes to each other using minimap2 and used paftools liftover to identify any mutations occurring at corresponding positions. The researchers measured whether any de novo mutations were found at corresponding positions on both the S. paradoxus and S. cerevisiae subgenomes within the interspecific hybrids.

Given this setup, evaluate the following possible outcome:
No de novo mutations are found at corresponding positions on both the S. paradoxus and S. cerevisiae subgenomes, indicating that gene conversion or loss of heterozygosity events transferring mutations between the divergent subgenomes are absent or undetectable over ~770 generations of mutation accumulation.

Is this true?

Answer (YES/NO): YES